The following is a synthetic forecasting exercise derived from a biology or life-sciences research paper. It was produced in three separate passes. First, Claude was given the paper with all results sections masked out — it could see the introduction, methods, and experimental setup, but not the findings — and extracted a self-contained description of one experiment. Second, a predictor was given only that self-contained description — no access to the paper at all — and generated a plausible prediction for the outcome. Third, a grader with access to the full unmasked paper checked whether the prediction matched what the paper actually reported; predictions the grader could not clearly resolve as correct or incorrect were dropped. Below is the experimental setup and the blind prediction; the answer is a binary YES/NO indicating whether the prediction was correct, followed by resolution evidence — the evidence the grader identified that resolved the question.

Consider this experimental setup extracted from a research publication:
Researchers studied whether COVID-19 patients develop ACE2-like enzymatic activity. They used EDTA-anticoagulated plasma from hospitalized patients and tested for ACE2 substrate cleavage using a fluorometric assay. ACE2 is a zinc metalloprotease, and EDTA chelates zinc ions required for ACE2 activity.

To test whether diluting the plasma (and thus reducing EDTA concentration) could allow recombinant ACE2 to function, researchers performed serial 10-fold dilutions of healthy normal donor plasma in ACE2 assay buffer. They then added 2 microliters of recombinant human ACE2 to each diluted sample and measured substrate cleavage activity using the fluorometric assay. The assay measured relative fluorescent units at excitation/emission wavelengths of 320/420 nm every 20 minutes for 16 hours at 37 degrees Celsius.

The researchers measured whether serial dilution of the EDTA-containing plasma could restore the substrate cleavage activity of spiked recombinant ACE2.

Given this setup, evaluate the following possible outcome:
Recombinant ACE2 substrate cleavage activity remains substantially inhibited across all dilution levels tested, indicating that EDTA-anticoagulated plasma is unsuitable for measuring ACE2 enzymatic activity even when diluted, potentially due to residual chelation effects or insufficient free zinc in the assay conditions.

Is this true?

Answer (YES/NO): NO